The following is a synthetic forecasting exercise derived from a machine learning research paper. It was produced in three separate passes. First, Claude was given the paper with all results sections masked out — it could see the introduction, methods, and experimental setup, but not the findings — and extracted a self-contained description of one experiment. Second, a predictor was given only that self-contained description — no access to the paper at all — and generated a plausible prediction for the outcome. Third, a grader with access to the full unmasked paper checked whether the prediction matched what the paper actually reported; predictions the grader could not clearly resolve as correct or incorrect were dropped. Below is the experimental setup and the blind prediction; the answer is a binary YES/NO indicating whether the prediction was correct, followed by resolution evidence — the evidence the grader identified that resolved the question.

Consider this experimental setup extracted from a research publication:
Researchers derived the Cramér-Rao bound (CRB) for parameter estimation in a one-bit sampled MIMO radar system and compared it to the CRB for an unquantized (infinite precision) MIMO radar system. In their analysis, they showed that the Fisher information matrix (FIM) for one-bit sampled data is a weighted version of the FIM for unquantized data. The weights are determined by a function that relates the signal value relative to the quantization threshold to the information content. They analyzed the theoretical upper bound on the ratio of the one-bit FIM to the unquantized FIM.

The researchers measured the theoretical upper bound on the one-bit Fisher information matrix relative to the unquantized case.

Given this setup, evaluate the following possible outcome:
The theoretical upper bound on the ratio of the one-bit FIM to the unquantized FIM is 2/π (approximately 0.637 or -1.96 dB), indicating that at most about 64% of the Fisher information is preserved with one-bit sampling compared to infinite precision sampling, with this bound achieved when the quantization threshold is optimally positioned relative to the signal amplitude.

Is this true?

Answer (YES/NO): YES